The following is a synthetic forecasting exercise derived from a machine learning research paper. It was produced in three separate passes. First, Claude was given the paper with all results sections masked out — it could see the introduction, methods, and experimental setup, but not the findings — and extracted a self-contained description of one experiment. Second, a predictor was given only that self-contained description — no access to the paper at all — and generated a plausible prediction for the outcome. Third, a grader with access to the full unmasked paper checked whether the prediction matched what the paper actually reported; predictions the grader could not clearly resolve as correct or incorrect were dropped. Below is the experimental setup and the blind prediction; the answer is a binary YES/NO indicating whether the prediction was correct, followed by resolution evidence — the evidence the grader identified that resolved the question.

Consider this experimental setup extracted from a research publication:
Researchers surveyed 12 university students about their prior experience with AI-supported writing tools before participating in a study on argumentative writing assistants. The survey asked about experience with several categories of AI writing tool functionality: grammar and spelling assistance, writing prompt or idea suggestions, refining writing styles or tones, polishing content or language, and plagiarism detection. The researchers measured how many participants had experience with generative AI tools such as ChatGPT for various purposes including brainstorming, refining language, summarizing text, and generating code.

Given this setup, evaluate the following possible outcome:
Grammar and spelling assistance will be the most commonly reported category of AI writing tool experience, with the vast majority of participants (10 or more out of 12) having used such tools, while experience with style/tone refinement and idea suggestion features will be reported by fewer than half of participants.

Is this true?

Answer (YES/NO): NO